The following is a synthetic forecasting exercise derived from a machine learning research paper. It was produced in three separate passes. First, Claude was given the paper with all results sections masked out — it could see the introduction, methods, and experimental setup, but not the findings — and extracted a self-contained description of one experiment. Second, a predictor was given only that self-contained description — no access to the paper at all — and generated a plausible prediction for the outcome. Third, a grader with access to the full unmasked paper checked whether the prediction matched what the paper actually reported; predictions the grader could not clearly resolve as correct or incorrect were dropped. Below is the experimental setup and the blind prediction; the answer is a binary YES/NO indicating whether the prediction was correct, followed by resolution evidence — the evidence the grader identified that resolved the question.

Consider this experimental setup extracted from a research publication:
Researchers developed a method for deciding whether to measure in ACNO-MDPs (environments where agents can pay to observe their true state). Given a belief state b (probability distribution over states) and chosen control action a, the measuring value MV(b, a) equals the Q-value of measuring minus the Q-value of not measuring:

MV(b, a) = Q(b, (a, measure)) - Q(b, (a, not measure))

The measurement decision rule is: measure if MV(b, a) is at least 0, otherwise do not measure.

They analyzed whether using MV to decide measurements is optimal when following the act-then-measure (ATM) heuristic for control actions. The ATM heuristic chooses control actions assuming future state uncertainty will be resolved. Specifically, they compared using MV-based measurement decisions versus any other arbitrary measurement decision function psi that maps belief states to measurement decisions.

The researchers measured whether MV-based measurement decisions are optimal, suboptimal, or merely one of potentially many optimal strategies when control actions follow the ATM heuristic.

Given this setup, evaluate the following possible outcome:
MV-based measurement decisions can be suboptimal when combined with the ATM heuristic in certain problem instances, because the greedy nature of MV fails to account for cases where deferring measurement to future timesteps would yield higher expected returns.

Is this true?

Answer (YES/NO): NO